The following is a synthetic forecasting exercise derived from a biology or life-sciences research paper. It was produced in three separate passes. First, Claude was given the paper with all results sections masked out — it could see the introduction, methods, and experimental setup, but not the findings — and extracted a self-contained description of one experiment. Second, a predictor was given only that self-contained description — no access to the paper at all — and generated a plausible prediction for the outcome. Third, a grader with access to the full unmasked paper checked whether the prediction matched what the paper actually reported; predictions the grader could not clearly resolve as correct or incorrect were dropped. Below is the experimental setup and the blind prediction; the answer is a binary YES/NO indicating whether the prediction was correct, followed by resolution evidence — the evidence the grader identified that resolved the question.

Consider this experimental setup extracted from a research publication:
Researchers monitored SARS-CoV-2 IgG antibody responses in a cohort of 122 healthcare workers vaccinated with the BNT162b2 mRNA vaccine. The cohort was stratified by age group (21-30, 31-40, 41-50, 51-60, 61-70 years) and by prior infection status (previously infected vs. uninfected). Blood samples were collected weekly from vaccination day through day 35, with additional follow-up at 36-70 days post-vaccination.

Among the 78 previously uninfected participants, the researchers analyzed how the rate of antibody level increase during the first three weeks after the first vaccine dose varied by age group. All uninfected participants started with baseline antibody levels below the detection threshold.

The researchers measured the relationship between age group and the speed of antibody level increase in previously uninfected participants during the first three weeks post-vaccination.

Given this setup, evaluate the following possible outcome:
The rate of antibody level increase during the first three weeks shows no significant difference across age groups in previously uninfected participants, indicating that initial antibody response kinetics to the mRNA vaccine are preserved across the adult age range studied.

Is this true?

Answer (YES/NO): NO